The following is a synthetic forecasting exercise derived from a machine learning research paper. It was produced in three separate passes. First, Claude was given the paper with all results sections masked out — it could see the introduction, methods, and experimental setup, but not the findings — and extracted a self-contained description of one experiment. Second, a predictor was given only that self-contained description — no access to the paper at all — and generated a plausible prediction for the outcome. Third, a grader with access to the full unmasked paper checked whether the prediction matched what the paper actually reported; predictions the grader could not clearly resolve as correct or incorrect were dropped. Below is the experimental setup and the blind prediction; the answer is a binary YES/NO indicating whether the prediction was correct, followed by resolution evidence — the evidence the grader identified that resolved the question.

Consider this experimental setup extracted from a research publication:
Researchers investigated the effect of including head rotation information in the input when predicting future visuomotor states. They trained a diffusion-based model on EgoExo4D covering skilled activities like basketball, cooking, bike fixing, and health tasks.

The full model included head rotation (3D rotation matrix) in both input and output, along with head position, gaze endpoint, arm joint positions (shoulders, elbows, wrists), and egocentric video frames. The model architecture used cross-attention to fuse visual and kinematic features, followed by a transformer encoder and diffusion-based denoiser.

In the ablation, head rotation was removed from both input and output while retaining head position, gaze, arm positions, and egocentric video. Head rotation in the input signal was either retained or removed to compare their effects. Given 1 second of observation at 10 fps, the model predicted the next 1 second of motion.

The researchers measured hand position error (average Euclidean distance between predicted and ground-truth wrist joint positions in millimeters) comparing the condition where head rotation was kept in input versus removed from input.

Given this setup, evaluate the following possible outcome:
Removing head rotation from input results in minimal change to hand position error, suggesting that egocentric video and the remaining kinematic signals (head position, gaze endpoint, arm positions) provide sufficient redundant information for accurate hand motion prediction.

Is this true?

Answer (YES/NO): NO